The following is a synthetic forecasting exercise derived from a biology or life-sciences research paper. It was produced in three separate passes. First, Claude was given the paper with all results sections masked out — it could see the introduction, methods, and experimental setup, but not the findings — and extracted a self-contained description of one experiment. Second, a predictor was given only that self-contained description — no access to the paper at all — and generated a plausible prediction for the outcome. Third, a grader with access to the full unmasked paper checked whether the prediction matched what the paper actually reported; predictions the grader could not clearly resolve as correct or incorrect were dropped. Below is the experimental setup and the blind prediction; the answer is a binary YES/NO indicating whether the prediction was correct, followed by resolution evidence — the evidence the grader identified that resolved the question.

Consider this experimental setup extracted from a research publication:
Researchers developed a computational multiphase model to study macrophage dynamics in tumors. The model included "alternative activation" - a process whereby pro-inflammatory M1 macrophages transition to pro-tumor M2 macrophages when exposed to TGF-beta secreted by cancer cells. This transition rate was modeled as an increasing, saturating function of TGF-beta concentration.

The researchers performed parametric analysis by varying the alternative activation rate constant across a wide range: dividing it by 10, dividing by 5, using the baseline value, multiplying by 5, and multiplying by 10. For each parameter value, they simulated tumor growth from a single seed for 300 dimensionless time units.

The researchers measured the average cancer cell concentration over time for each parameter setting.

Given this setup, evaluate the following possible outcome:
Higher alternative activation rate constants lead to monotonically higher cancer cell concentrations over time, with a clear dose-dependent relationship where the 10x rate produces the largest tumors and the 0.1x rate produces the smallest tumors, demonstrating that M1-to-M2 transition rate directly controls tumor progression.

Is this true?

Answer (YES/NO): NO